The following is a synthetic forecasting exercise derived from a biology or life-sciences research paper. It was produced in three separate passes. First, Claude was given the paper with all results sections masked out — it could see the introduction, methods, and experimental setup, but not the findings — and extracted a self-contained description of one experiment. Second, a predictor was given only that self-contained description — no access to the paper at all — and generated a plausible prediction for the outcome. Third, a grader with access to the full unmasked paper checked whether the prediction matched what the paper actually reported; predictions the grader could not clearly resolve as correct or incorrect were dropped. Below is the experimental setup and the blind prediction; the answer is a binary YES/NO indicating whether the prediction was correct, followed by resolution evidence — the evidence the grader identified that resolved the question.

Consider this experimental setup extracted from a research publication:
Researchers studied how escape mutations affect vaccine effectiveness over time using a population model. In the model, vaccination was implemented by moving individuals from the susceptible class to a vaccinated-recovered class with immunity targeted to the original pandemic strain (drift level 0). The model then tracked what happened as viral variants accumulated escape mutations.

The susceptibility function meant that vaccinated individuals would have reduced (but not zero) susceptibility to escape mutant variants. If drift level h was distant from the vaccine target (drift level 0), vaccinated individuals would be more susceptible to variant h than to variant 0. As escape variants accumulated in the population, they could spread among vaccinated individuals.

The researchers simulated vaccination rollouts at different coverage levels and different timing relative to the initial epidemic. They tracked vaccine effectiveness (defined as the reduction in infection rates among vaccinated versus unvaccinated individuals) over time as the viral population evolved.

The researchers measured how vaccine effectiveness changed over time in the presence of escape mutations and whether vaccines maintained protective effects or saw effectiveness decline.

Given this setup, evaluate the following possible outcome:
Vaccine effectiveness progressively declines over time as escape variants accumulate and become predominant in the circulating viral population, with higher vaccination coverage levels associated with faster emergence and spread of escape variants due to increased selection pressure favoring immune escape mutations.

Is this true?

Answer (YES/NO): NO